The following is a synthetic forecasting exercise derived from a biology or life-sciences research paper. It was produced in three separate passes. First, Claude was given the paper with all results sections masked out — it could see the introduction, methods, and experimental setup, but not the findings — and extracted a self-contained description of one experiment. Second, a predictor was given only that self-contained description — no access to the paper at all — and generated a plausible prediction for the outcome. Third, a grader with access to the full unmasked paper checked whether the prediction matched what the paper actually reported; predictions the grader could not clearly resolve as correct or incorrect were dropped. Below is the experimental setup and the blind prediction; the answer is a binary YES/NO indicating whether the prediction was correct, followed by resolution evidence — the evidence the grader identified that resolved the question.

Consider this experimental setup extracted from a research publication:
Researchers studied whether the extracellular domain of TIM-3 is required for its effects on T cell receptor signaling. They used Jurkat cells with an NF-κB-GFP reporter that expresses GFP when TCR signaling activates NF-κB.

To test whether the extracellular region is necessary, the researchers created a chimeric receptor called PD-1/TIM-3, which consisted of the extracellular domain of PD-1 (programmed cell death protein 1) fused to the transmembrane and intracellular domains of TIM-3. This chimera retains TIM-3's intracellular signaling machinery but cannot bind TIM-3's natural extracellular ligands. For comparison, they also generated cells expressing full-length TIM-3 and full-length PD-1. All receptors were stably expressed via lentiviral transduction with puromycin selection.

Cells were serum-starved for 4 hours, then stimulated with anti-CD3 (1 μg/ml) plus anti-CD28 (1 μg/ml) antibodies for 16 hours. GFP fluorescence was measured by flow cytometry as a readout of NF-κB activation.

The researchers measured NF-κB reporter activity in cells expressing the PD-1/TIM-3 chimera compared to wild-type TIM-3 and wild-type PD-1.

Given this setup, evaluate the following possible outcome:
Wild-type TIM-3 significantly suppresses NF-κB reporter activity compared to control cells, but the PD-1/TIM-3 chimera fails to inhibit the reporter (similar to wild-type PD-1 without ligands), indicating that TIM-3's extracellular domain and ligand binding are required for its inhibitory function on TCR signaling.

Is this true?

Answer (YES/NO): NO